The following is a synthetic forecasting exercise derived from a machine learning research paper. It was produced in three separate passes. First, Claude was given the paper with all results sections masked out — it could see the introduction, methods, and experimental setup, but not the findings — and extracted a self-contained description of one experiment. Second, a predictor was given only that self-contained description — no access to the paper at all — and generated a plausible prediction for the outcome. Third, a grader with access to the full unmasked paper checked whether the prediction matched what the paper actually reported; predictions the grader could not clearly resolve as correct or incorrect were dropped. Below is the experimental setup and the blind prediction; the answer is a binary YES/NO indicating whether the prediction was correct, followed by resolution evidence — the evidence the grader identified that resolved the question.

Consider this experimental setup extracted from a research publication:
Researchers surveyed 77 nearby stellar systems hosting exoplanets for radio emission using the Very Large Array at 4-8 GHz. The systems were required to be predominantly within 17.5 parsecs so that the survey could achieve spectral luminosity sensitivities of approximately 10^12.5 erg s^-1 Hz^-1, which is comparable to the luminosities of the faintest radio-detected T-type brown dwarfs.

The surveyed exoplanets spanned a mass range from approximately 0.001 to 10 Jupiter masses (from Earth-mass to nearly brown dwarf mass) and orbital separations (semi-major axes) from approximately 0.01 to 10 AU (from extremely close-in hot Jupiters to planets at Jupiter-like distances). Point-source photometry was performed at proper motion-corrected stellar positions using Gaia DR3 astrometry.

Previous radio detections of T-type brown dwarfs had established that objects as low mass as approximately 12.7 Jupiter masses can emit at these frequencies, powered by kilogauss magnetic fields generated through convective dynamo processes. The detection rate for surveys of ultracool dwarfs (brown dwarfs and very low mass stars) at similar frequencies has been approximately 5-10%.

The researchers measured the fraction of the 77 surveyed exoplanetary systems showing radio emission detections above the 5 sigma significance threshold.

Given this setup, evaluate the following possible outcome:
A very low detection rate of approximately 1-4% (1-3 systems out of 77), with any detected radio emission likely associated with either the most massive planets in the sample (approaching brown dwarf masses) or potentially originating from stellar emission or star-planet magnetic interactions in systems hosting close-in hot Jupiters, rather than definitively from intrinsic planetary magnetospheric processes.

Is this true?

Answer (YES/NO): NO